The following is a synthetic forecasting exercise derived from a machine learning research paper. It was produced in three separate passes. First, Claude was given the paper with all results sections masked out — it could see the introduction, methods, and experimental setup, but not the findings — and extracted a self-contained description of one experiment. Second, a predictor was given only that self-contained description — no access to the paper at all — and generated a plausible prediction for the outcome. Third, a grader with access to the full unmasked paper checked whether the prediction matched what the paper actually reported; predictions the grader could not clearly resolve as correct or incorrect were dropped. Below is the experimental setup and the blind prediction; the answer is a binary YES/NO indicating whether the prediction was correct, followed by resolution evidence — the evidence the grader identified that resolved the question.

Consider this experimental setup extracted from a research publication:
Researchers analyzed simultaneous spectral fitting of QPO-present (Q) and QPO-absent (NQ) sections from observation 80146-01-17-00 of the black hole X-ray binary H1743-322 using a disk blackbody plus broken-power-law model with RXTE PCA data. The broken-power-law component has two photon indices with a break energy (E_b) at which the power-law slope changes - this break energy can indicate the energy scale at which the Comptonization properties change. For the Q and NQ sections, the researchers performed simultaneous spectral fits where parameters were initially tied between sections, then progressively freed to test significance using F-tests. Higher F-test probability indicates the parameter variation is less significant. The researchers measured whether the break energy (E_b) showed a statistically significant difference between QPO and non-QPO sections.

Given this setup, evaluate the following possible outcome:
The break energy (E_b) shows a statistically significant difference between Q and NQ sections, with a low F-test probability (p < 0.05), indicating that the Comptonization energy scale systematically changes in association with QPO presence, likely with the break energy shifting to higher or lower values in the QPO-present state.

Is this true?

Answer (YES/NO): NO